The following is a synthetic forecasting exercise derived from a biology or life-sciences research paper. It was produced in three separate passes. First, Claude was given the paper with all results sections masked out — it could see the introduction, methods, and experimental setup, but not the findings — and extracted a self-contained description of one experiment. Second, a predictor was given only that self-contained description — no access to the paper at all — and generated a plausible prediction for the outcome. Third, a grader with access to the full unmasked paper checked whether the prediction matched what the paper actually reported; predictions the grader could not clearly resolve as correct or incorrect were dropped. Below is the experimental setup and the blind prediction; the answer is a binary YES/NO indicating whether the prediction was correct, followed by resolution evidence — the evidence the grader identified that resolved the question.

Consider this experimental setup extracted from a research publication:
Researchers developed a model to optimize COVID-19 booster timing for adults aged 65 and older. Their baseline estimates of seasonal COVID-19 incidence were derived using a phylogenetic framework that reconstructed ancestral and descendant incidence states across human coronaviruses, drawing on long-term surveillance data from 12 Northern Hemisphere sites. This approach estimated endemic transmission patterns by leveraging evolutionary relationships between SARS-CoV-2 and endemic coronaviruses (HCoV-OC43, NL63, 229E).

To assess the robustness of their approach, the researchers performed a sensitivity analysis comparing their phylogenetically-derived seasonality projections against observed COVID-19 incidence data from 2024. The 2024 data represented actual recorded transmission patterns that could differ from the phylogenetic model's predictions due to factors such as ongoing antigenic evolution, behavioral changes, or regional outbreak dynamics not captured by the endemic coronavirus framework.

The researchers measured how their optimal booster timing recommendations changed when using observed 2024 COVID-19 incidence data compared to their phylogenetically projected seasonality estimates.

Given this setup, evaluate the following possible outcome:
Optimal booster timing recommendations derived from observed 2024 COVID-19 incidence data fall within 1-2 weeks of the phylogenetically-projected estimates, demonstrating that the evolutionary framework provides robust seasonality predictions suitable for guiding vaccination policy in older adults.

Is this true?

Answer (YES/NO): NO